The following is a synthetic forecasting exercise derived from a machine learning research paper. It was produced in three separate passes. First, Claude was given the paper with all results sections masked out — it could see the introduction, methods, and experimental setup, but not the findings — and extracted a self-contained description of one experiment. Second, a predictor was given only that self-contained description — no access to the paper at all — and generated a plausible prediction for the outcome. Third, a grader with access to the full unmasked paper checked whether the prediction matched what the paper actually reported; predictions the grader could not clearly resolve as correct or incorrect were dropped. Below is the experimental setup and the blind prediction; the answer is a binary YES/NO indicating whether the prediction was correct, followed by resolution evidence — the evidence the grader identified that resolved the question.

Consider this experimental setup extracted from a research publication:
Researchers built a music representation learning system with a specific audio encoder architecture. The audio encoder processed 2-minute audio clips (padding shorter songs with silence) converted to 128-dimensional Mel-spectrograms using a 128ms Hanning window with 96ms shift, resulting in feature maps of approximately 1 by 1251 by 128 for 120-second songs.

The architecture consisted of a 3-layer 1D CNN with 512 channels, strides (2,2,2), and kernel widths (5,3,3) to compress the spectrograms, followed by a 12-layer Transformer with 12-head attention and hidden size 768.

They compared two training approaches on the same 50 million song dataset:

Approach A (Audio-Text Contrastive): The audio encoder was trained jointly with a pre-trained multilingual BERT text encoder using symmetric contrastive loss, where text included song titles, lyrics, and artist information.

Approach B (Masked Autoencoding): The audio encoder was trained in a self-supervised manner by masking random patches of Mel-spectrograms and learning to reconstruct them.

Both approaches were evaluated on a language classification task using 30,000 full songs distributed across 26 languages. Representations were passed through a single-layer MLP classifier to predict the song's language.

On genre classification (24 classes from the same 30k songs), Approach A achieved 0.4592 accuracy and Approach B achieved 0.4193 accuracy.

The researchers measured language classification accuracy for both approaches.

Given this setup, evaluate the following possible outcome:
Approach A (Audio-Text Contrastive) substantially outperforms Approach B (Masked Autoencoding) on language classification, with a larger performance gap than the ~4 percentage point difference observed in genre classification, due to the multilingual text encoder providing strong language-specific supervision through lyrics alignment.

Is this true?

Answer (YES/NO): YES